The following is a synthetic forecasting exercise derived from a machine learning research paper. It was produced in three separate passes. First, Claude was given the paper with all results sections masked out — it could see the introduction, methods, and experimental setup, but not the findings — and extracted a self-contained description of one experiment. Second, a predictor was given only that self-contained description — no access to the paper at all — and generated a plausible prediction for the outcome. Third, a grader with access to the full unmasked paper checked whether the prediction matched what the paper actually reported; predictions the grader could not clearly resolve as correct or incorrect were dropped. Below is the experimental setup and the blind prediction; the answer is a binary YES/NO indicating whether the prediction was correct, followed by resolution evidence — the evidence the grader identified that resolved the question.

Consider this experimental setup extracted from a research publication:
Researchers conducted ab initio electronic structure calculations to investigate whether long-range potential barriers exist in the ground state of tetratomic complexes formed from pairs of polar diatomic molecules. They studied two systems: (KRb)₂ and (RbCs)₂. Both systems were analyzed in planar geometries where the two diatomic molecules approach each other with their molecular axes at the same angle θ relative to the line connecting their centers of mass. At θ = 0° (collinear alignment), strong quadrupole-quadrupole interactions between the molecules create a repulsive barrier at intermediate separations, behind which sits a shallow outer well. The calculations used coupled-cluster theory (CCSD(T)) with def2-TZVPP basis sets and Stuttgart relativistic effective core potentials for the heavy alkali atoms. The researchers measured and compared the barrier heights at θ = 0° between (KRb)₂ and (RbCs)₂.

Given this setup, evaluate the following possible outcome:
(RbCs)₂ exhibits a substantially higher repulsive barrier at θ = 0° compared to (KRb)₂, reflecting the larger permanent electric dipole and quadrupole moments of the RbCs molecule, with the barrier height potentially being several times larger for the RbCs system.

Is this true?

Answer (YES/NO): NO